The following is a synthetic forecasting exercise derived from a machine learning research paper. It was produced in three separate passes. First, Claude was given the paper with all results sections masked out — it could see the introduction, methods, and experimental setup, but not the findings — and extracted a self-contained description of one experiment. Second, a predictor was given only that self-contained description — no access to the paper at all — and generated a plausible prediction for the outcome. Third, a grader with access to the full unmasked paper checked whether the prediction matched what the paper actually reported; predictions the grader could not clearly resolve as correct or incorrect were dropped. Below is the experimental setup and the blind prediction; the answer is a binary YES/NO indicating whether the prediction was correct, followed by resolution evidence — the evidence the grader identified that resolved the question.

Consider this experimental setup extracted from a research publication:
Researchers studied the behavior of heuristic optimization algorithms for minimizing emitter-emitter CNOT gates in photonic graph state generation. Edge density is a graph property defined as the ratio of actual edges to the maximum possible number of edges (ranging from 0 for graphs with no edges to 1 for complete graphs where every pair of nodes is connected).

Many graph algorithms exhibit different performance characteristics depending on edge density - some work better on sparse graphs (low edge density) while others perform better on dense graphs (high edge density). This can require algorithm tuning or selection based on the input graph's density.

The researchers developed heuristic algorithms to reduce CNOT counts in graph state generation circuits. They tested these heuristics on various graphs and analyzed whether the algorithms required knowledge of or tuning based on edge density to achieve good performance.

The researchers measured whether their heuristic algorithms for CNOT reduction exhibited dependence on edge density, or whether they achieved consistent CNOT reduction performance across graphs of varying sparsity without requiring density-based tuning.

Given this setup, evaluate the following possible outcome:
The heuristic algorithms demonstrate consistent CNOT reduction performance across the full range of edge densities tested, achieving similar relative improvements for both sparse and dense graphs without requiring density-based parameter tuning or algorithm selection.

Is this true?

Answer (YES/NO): YES